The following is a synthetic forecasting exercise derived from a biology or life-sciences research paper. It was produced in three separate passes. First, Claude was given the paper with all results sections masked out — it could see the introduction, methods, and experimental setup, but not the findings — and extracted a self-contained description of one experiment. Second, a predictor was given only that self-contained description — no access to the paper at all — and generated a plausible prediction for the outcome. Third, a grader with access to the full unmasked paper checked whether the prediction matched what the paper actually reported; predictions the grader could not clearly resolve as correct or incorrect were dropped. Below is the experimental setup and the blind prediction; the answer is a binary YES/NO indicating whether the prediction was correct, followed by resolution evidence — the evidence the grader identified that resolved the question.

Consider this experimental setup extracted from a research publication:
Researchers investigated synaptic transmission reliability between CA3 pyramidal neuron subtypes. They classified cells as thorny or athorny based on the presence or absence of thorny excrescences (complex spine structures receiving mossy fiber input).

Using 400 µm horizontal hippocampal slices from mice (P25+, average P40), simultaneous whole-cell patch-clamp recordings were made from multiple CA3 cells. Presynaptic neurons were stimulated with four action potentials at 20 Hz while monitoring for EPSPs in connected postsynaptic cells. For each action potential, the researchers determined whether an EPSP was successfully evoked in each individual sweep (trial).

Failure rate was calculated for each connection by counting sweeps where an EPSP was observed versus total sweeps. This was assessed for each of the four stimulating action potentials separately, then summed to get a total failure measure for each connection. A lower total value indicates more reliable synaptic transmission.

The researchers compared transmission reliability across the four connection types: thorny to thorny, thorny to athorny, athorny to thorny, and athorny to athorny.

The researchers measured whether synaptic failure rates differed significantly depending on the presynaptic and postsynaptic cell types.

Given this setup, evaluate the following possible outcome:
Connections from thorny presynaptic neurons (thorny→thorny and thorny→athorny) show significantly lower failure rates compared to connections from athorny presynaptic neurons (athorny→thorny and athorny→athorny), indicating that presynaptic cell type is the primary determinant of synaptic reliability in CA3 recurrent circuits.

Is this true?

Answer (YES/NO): NO